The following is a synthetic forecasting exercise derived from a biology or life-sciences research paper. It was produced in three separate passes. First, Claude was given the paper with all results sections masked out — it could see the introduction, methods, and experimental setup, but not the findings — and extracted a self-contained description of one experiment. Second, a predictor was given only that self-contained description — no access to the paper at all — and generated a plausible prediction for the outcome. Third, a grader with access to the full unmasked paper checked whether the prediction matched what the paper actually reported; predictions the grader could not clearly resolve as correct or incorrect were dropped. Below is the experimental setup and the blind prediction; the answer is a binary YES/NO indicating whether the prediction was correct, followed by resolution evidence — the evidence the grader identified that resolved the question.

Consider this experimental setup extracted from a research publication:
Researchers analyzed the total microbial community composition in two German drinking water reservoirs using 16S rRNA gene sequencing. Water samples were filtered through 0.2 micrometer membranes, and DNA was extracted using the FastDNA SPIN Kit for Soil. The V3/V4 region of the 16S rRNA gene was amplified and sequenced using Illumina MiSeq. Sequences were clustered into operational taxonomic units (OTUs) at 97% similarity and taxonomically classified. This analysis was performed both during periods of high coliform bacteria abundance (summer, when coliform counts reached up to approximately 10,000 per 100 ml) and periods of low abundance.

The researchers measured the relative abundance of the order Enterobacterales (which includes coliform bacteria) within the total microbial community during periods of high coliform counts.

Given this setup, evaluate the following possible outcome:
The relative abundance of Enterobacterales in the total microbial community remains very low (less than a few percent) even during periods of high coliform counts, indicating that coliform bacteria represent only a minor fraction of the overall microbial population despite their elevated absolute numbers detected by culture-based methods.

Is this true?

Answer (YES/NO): YES